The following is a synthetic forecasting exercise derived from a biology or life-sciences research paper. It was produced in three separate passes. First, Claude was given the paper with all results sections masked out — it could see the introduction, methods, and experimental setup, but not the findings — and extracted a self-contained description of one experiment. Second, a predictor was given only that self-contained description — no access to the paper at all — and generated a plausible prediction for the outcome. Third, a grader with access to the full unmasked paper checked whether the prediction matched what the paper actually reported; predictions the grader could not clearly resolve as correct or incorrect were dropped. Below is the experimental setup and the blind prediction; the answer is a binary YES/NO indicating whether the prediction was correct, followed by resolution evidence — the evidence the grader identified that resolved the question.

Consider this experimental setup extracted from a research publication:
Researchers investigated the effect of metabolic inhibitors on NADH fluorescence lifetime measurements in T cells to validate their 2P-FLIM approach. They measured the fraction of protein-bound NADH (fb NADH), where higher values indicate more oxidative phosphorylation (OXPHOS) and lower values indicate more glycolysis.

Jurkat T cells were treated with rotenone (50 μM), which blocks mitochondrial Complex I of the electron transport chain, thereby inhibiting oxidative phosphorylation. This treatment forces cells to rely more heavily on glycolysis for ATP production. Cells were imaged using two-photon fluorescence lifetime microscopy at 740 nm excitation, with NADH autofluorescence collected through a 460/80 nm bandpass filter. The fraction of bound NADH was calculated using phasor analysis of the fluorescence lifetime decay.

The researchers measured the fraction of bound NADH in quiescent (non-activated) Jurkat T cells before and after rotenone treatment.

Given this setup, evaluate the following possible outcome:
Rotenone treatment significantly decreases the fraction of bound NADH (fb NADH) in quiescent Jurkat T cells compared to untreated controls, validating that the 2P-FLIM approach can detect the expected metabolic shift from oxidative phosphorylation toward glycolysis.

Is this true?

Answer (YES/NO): YES